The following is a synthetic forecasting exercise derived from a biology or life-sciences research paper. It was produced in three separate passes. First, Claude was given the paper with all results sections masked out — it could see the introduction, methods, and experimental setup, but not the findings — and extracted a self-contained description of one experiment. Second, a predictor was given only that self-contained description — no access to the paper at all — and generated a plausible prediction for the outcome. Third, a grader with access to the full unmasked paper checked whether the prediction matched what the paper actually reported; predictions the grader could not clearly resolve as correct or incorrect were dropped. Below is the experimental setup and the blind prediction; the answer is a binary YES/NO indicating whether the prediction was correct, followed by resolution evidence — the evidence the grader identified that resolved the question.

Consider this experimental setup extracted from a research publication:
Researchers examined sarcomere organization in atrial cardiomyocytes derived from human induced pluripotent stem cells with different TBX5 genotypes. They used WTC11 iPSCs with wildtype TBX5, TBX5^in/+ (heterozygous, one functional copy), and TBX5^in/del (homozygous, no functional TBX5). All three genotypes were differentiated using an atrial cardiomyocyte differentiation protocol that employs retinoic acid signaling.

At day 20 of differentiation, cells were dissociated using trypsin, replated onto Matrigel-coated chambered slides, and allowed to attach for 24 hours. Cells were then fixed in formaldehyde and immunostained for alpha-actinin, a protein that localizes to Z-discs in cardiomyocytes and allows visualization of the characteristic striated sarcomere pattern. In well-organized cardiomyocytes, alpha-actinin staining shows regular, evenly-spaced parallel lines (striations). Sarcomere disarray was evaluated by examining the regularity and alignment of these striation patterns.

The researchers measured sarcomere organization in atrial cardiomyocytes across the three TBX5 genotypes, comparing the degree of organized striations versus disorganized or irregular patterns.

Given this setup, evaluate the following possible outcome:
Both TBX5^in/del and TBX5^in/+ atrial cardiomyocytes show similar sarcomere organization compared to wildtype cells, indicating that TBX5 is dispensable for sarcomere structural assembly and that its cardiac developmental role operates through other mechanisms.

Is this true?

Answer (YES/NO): NO